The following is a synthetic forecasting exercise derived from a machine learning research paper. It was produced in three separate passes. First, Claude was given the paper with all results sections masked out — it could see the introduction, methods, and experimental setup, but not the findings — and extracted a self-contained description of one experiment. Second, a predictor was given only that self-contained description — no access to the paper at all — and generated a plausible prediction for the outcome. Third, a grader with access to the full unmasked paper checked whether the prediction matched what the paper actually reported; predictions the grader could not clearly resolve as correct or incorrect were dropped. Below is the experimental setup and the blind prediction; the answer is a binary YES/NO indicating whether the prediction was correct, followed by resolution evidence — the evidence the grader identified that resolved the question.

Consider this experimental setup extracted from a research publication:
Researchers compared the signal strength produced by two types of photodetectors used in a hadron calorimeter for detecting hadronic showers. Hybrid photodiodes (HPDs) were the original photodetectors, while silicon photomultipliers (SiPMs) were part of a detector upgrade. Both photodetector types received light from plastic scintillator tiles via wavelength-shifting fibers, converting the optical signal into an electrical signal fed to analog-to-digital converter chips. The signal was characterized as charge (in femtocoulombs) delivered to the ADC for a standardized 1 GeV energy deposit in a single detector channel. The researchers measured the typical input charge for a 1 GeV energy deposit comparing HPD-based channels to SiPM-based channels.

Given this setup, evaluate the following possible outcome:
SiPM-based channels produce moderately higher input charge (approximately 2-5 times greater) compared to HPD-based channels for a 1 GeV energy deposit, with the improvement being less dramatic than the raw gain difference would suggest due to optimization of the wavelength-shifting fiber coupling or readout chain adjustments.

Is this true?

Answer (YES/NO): NO